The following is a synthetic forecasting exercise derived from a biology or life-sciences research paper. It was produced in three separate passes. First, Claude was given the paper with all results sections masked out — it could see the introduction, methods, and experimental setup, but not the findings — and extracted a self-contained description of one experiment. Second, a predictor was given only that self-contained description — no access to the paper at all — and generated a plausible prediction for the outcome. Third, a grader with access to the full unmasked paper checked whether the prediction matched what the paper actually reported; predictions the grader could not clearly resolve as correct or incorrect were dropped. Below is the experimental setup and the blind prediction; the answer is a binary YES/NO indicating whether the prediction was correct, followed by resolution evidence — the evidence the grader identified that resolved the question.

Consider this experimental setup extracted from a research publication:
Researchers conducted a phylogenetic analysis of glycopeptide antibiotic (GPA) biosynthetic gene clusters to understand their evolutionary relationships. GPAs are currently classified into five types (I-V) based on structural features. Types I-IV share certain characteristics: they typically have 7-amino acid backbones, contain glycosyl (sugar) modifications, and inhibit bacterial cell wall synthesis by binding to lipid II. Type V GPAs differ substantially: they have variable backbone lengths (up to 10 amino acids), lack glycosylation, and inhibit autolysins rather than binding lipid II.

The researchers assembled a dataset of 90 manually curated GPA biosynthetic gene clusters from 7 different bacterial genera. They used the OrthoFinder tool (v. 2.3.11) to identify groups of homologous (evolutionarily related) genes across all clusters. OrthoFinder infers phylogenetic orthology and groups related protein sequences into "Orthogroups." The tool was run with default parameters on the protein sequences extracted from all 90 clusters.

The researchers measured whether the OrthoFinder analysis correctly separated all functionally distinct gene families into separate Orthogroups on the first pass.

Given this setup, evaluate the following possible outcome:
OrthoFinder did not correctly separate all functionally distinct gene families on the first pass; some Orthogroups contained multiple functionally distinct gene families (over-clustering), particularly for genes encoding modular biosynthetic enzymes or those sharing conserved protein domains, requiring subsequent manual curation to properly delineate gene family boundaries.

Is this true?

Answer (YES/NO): YES